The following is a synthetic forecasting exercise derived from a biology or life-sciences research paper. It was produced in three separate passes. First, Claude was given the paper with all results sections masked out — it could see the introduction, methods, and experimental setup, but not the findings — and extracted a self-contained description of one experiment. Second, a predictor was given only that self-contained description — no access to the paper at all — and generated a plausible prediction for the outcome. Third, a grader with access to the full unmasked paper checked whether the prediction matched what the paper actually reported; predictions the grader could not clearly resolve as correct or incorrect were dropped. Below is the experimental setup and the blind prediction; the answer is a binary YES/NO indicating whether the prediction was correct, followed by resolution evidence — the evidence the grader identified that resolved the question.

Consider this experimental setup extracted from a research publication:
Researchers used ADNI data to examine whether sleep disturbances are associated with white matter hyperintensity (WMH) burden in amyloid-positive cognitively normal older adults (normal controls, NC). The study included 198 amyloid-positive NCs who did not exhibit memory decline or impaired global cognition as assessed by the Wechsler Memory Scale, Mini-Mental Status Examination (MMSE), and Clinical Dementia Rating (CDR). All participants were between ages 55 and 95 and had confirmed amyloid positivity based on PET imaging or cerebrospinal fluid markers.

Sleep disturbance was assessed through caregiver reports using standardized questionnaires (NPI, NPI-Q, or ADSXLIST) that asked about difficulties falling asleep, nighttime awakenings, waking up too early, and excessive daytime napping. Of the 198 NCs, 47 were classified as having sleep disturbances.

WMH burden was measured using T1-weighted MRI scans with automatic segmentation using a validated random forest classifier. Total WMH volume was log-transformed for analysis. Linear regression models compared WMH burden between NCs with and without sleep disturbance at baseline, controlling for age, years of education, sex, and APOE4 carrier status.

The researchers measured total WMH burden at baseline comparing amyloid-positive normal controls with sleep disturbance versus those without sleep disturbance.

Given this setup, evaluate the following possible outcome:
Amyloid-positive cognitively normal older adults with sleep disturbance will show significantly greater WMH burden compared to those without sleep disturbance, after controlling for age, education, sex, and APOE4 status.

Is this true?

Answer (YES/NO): NO